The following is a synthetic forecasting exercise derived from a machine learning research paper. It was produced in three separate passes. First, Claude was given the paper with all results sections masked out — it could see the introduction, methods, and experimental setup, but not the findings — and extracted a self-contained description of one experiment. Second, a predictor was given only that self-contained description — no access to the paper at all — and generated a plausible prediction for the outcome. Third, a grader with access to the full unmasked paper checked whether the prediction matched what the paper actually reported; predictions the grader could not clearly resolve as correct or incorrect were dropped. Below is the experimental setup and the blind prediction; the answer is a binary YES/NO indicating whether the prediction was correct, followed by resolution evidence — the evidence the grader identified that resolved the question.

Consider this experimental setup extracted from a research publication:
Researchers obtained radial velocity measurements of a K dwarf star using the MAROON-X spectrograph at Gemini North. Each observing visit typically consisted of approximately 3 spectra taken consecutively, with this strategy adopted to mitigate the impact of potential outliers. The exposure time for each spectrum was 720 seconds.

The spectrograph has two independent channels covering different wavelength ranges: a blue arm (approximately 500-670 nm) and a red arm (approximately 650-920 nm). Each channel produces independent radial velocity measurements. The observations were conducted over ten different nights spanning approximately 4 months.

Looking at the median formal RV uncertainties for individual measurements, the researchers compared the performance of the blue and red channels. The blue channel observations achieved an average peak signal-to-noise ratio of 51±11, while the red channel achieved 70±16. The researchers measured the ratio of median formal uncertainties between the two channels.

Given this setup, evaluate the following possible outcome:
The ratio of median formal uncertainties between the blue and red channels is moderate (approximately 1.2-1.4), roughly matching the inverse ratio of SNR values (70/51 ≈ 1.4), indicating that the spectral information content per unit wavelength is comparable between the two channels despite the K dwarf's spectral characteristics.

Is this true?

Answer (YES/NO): NO